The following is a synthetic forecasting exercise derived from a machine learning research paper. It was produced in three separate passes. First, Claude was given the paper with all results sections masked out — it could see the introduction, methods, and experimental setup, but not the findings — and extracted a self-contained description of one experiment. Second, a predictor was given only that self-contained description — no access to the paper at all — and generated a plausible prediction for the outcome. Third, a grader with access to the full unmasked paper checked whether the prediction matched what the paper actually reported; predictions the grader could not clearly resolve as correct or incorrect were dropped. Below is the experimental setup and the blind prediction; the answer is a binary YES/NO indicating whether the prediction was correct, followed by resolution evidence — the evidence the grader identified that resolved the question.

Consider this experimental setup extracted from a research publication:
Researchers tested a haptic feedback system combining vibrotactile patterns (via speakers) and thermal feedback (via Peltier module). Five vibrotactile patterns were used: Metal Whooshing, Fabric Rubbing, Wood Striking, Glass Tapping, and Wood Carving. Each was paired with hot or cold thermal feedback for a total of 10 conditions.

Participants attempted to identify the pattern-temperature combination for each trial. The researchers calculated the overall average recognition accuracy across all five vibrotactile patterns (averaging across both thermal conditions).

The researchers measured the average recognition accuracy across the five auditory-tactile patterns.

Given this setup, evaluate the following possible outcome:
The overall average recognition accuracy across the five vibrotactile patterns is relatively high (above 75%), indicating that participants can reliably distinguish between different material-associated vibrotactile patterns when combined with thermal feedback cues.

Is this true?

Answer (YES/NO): YES